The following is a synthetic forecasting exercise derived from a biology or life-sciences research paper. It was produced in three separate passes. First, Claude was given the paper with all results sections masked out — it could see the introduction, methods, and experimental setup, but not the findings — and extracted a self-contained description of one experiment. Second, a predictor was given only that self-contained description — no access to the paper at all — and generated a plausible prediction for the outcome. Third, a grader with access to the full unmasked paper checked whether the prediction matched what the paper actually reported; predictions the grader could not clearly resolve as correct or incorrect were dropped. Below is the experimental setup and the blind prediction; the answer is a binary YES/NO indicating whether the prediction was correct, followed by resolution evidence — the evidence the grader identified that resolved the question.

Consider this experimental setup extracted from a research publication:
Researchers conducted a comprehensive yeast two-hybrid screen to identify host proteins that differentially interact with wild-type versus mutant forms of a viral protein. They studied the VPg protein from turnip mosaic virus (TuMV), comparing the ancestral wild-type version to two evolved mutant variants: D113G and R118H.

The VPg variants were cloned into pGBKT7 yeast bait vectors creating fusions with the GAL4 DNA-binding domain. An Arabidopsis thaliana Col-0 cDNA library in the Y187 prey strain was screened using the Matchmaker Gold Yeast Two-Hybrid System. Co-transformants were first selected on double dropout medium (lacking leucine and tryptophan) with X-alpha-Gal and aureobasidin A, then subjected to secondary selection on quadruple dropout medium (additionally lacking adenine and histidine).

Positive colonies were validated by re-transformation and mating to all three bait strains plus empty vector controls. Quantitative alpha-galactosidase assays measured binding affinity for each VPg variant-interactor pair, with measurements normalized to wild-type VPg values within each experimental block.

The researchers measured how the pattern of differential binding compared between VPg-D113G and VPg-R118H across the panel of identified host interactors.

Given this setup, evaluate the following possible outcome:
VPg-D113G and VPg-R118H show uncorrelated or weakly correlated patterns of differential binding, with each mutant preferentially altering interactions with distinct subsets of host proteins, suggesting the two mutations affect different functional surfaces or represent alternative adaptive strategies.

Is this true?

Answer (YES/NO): YES